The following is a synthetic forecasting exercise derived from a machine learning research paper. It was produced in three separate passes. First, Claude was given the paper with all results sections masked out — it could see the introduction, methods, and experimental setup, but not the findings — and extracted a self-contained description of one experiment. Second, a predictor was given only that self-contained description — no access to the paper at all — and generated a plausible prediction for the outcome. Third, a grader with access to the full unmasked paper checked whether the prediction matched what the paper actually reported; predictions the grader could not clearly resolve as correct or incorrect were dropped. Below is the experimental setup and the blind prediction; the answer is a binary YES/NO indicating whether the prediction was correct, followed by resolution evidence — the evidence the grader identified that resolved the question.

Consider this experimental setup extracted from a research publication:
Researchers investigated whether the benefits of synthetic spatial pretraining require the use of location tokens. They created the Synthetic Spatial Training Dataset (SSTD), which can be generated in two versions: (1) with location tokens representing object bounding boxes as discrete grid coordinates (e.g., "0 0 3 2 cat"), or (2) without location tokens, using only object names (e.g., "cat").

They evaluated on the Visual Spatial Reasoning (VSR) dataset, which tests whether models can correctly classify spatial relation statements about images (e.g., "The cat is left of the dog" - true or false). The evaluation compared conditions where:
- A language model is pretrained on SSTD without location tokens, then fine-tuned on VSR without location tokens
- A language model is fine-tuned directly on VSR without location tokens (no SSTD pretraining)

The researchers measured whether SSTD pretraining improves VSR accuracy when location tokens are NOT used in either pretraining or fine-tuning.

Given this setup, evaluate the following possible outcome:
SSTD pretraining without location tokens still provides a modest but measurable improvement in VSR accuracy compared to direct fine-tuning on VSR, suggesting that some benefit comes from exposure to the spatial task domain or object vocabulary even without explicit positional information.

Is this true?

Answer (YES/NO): NO